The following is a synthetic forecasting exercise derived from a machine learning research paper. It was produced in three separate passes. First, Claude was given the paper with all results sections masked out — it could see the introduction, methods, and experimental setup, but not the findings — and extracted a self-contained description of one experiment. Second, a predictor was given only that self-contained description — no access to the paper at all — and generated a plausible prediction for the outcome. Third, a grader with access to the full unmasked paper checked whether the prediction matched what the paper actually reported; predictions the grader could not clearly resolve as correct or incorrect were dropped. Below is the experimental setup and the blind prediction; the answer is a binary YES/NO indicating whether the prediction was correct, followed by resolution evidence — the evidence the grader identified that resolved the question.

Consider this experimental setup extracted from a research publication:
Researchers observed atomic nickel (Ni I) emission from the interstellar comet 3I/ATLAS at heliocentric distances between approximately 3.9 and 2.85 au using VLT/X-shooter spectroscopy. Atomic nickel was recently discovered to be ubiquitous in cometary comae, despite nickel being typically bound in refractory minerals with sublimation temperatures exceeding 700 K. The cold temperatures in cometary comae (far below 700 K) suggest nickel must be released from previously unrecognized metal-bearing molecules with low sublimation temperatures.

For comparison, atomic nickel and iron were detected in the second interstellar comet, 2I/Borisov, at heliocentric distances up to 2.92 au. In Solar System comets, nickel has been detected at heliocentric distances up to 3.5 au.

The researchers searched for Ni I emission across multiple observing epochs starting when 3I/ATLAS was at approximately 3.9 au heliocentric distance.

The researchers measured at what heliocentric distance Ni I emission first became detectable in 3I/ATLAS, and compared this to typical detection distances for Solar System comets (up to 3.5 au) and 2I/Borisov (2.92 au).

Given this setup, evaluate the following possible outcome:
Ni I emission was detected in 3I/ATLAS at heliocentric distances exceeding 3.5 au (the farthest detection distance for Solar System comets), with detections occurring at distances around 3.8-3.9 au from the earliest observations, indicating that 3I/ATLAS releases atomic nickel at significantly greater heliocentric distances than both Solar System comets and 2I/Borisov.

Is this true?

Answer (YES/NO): YES